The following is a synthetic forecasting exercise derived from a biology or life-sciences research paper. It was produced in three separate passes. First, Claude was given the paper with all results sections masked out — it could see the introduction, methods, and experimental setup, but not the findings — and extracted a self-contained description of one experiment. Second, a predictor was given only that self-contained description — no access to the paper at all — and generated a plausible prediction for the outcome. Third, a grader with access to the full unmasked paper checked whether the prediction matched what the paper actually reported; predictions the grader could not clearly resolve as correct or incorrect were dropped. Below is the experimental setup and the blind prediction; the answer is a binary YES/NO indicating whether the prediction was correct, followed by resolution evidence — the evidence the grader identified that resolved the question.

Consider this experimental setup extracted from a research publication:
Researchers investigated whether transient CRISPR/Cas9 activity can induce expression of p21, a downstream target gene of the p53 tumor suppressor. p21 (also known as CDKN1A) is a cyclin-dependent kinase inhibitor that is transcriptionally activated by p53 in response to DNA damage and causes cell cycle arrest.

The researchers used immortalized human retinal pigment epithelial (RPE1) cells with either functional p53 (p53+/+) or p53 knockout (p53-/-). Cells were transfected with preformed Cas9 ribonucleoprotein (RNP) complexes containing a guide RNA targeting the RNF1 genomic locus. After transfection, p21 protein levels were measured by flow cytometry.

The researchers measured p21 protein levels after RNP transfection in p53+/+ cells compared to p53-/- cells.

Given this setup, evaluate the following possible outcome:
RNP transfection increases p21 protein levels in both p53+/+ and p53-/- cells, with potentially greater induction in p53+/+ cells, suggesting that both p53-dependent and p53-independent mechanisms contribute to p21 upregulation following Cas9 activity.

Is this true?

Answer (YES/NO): NO